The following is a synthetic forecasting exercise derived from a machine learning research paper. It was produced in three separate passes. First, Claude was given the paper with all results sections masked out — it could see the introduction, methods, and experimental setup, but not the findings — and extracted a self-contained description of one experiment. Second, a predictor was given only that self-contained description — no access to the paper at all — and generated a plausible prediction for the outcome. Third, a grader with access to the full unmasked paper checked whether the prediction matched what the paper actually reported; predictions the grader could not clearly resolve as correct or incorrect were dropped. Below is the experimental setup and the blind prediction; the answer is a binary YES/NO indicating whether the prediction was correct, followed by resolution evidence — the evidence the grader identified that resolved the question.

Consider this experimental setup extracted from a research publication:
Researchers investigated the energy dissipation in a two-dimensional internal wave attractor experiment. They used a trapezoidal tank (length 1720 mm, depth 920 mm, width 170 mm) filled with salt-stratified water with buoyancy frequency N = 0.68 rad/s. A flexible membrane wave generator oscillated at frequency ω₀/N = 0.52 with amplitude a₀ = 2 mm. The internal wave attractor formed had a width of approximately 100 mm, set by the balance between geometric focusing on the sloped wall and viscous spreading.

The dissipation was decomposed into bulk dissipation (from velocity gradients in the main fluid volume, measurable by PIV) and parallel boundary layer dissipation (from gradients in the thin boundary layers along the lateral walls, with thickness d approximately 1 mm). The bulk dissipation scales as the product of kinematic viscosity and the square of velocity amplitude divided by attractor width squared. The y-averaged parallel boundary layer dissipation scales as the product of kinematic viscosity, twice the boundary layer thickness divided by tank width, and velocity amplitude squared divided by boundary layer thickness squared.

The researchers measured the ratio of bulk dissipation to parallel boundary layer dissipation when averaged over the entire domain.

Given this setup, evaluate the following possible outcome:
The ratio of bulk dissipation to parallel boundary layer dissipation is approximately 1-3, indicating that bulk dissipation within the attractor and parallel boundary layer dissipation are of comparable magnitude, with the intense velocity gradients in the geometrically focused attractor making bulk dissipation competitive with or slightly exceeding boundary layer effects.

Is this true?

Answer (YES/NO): NO